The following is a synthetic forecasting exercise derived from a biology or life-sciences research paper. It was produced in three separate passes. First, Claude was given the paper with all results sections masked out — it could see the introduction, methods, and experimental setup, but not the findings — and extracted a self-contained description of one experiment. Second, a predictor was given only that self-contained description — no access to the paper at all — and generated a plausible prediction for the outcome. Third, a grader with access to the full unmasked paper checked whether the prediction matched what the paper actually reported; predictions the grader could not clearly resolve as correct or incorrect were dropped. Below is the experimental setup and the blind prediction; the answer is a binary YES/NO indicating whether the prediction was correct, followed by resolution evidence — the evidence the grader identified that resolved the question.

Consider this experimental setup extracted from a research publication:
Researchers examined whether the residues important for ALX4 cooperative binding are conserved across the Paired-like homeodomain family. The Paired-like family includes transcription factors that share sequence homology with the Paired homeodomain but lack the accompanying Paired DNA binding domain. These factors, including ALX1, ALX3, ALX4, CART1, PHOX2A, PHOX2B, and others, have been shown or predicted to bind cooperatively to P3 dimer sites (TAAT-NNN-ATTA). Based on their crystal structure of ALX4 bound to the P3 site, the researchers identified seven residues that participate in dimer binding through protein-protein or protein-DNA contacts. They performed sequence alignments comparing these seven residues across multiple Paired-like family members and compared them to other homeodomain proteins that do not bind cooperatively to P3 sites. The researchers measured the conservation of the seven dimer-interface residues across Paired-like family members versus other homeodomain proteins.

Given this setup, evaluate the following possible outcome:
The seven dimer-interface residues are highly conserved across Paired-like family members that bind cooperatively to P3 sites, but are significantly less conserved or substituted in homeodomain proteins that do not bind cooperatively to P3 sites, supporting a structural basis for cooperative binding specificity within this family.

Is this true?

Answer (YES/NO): YES